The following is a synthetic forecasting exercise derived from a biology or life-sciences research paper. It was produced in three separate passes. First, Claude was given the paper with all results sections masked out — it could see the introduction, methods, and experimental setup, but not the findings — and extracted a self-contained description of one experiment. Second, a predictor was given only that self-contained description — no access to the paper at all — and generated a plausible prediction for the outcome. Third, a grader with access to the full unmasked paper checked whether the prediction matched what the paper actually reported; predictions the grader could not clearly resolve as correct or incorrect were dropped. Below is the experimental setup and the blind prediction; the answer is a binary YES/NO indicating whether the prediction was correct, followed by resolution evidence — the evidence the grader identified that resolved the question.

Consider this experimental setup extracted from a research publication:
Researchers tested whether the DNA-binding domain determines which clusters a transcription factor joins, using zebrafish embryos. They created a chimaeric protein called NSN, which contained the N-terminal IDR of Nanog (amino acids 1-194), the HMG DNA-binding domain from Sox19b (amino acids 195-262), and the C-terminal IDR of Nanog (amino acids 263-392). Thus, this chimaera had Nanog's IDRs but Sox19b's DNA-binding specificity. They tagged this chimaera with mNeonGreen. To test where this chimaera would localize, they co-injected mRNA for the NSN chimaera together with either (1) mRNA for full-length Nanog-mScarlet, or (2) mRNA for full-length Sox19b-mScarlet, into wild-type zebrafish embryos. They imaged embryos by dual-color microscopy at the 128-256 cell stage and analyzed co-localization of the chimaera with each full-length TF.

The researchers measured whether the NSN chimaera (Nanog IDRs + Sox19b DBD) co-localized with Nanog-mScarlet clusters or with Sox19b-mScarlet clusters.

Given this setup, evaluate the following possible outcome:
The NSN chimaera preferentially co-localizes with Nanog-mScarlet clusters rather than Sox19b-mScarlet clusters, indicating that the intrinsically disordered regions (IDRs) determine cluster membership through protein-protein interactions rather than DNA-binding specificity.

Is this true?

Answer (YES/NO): NO